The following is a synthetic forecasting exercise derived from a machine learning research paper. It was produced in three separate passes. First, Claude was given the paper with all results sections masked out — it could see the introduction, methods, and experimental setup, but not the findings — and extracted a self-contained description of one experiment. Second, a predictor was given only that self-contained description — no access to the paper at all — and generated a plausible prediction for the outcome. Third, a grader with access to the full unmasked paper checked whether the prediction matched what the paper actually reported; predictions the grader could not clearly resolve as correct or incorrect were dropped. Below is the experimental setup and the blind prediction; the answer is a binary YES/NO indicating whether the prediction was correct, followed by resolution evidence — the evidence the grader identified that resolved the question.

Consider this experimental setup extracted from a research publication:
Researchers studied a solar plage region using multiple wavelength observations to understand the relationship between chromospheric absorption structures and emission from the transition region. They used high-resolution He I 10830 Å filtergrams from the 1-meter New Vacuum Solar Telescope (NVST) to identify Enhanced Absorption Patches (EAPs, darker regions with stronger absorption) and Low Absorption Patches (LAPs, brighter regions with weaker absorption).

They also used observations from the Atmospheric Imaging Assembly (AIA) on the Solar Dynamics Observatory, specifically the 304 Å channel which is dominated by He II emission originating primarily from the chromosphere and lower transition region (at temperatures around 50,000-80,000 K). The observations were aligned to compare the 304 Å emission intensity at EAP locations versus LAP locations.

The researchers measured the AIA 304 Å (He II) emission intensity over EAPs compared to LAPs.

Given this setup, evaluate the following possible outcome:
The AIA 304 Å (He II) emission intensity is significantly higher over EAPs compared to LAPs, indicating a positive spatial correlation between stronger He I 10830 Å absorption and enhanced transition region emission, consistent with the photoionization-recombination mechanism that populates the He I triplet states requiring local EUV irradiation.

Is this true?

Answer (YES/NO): YES